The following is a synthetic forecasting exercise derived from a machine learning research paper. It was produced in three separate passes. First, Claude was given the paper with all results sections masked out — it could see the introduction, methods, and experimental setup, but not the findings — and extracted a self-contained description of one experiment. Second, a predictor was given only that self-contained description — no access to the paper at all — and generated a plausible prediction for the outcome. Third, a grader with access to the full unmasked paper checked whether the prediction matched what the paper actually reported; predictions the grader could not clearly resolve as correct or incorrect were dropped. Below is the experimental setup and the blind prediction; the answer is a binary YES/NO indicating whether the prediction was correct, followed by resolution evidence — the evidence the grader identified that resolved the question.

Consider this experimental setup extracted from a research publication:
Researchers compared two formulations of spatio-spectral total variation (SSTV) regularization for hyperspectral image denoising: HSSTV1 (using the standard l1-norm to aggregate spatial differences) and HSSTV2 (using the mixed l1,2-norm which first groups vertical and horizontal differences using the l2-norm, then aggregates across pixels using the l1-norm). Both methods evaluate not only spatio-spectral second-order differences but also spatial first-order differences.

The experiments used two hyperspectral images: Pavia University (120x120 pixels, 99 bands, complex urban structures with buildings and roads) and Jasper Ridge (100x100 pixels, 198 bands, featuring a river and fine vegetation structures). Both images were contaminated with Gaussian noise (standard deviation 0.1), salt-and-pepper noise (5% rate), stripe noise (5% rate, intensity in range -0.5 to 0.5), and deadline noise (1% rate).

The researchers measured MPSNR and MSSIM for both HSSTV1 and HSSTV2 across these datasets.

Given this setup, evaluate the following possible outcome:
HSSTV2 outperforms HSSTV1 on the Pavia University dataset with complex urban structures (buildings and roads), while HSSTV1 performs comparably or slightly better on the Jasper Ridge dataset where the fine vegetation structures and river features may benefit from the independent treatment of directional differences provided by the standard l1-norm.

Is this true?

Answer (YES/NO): NO